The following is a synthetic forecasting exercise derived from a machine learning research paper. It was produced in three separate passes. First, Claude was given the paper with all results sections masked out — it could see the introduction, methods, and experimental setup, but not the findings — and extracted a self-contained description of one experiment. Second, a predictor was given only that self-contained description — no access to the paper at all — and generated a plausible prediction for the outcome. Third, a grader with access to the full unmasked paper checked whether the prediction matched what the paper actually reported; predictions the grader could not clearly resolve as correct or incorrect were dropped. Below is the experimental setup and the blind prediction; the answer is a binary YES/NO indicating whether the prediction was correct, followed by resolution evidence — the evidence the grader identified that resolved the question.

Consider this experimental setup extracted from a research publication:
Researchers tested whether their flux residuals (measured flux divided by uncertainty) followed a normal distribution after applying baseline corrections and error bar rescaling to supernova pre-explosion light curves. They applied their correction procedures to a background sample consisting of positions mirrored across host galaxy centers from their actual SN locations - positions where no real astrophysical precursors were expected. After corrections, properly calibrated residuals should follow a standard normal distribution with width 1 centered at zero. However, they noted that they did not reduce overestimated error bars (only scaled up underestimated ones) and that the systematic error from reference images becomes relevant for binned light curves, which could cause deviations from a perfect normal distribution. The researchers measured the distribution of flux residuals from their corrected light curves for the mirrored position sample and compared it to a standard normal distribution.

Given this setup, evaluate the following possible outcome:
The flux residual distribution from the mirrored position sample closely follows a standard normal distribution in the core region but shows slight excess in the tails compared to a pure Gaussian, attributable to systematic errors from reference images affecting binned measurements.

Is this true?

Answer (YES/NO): NO